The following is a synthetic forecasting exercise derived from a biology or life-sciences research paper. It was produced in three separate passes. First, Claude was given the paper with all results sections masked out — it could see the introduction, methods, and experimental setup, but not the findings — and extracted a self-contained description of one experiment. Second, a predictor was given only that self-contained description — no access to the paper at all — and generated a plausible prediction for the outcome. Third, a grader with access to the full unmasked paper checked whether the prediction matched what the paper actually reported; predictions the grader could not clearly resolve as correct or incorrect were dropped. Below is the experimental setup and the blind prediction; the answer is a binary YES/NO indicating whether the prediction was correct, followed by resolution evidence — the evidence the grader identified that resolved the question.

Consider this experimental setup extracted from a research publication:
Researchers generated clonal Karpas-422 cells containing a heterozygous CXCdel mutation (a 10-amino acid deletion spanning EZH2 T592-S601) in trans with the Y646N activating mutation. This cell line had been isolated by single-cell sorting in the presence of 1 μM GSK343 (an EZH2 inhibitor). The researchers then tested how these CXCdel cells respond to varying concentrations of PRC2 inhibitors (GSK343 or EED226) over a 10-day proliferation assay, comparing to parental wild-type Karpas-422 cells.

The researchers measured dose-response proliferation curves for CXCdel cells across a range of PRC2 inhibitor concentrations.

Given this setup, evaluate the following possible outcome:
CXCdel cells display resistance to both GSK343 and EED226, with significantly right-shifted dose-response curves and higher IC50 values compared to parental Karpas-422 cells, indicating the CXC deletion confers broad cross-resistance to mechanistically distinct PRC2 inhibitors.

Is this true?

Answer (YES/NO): NO